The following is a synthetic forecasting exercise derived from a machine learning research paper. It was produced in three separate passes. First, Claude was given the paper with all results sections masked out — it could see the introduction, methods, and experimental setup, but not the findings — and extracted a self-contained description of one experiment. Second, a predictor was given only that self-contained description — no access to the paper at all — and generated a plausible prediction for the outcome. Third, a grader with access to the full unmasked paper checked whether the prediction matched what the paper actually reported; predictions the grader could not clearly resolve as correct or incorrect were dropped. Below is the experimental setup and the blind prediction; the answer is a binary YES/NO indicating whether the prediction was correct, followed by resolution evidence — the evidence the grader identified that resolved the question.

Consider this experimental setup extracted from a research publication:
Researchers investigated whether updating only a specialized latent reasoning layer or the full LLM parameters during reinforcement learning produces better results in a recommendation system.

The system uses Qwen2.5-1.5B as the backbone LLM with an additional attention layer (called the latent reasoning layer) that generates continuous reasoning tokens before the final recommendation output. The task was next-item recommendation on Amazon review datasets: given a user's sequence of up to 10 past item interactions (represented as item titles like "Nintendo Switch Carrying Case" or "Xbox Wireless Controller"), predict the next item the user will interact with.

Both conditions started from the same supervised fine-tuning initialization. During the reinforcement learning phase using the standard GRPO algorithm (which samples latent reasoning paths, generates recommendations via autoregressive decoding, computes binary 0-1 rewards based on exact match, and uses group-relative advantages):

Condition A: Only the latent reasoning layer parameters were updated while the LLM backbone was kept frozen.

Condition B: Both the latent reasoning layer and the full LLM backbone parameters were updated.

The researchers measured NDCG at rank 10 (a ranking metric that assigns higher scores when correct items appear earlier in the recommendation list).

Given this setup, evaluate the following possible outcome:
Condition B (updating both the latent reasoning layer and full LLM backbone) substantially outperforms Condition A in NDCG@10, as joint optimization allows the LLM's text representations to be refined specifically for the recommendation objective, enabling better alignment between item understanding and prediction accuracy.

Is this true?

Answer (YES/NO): YES